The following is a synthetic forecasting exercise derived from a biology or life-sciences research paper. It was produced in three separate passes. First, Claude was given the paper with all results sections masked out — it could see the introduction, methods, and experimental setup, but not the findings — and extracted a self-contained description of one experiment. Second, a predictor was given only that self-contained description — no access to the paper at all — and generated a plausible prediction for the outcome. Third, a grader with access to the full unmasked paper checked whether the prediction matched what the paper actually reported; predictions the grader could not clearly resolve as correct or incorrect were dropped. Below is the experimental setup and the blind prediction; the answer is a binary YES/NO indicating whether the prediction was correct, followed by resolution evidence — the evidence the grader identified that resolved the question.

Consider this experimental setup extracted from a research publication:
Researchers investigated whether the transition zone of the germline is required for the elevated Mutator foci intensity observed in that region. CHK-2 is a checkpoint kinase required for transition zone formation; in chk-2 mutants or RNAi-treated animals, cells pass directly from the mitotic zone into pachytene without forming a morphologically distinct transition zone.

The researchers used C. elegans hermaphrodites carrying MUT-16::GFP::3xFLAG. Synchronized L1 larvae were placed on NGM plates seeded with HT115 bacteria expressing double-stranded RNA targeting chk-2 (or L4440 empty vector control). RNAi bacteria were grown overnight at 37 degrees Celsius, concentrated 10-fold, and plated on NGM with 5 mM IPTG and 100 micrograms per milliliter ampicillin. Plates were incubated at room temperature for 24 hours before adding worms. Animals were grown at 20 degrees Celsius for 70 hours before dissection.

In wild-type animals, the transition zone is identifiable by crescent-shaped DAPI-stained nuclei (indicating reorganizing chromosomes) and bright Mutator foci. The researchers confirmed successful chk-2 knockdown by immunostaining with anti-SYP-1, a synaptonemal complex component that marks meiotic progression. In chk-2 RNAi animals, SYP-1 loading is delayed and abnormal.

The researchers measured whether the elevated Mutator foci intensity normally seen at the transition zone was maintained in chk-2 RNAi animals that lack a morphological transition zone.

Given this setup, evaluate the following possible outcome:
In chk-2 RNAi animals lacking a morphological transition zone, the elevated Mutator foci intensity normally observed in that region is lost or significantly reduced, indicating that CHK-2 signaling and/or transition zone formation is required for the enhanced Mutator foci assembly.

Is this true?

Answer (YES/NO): NO